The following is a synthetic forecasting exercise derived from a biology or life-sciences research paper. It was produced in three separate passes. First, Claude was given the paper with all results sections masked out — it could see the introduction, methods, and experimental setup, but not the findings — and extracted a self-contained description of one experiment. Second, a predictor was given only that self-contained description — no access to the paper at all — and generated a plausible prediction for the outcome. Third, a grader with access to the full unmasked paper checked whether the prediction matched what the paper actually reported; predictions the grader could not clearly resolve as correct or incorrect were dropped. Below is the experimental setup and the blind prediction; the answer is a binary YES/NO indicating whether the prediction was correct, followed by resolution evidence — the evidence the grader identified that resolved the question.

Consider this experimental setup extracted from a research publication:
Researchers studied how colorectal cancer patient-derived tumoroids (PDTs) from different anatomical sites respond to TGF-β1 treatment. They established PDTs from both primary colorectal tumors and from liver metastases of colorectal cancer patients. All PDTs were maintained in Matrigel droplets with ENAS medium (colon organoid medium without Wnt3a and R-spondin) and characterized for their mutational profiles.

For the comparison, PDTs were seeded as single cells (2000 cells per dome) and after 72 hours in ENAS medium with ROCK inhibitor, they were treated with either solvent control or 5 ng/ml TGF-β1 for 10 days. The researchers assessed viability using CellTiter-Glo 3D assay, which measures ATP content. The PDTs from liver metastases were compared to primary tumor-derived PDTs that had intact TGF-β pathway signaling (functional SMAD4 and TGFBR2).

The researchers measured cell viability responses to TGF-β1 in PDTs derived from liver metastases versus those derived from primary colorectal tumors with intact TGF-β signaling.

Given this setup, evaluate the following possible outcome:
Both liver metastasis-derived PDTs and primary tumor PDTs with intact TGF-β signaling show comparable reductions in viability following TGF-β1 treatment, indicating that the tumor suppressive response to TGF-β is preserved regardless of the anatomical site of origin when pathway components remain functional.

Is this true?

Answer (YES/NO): NO